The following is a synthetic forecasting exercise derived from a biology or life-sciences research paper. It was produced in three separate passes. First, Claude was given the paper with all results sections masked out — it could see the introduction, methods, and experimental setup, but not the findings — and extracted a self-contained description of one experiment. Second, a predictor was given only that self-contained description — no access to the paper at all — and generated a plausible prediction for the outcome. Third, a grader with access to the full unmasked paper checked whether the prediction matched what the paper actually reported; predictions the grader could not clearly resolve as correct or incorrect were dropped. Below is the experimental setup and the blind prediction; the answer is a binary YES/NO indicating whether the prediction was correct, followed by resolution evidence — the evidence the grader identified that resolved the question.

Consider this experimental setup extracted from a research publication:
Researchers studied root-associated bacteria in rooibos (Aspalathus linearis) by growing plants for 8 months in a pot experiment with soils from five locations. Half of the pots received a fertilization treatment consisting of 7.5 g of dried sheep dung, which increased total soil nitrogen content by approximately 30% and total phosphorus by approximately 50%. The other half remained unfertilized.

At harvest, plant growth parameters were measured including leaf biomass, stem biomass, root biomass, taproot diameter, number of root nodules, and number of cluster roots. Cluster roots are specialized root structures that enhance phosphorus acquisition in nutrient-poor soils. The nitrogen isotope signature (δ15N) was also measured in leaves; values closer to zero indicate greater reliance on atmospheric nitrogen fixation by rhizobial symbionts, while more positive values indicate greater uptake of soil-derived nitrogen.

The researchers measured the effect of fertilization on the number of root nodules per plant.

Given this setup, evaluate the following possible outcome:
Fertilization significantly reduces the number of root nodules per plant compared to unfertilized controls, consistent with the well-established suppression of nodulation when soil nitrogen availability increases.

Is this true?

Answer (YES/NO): NO